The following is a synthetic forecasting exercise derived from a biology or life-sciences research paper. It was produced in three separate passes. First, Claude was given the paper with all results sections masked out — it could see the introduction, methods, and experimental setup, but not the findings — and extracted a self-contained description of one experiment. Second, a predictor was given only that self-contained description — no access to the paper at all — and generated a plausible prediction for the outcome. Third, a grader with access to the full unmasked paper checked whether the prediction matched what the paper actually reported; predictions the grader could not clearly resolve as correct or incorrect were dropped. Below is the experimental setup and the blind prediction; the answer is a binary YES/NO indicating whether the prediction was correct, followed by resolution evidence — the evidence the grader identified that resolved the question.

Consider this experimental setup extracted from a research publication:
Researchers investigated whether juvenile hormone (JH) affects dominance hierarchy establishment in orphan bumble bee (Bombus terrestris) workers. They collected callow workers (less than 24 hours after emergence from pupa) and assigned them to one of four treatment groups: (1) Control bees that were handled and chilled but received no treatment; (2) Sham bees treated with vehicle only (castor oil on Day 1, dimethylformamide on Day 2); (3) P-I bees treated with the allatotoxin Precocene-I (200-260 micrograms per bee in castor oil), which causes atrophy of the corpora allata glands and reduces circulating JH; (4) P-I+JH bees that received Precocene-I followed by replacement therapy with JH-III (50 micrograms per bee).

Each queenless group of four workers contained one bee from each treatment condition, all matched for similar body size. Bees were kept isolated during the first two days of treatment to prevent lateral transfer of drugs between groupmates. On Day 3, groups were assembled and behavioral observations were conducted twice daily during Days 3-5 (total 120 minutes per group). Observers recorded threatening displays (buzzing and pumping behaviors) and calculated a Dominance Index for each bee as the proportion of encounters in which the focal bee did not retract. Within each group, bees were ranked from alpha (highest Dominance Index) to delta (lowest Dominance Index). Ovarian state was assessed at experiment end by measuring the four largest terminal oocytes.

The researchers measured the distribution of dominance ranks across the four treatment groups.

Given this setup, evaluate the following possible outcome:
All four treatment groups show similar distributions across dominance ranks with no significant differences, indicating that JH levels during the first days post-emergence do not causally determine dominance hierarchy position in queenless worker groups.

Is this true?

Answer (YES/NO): NO